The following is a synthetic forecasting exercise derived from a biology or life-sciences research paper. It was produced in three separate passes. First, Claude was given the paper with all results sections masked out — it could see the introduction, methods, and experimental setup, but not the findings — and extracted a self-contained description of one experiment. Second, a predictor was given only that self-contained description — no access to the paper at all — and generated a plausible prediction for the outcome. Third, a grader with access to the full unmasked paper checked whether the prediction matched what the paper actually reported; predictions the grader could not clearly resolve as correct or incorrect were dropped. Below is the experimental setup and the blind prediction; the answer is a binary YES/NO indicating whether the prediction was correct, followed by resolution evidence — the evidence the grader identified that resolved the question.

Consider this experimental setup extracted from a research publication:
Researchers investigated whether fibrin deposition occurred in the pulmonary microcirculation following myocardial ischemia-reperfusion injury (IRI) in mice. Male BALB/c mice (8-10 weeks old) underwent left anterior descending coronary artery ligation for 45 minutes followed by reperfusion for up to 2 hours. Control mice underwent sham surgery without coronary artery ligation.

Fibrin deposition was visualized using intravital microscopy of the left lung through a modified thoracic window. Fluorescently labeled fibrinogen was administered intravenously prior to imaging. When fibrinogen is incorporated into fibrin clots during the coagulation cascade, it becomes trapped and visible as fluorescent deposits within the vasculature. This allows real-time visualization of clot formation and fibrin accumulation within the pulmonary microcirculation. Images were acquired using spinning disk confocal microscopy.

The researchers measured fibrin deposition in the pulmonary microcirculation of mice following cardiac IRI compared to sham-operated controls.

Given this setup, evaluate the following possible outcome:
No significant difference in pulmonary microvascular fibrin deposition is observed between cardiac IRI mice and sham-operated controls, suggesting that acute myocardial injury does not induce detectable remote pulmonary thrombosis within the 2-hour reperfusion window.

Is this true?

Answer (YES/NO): NO